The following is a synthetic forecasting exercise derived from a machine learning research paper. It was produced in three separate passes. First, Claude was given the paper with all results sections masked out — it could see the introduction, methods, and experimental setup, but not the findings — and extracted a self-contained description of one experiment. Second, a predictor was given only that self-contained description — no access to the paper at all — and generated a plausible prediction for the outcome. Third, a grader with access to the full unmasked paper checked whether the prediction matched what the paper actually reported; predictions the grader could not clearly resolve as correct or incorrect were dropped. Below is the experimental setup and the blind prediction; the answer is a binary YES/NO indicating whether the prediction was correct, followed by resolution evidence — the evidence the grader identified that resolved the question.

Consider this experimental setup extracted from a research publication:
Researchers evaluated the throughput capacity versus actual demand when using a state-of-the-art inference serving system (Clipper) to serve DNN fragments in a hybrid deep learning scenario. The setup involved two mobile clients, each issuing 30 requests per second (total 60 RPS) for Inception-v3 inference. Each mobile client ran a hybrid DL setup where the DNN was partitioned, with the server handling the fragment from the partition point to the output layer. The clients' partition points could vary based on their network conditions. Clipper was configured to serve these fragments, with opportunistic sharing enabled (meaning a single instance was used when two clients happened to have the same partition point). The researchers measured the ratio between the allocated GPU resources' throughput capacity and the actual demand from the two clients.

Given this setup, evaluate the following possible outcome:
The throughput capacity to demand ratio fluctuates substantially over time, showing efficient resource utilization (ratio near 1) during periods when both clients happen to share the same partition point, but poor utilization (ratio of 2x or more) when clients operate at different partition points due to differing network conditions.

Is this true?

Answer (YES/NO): NO